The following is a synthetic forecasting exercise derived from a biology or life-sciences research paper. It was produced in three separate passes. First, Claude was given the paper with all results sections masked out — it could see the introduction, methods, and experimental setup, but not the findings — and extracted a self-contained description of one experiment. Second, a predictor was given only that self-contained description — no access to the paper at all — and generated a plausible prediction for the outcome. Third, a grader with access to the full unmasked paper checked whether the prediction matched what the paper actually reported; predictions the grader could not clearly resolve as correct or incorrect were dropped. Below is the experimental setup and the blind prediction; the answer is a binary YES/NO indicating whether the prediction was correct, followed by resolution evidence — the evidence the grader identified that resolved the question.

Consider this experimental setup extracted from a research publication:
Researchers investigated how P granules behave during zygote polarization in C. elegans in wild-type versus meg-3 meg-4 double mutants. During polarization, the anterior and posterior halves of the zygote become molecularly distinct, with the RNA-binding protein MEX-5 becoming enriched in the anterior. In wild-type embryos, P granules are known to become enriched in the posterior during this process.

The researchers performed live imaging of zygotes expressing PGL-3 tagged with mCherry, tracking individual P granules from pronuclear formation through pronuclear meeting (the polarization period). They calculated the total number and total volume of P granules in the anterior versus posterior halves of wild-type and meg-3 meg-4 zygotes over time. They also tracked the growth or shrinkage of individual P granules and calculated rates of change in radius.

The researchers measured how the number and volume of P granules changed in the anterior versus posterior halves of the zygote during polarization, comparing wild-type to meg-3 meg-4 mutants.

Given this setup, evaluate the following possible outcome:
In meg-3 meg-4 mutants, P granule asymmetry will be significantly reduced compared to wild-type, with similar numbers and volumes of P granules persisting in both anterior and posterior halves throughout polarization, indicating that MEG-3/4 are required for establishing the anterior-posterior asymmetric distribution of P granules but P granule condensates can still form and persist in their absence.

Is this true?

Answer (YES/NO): NO